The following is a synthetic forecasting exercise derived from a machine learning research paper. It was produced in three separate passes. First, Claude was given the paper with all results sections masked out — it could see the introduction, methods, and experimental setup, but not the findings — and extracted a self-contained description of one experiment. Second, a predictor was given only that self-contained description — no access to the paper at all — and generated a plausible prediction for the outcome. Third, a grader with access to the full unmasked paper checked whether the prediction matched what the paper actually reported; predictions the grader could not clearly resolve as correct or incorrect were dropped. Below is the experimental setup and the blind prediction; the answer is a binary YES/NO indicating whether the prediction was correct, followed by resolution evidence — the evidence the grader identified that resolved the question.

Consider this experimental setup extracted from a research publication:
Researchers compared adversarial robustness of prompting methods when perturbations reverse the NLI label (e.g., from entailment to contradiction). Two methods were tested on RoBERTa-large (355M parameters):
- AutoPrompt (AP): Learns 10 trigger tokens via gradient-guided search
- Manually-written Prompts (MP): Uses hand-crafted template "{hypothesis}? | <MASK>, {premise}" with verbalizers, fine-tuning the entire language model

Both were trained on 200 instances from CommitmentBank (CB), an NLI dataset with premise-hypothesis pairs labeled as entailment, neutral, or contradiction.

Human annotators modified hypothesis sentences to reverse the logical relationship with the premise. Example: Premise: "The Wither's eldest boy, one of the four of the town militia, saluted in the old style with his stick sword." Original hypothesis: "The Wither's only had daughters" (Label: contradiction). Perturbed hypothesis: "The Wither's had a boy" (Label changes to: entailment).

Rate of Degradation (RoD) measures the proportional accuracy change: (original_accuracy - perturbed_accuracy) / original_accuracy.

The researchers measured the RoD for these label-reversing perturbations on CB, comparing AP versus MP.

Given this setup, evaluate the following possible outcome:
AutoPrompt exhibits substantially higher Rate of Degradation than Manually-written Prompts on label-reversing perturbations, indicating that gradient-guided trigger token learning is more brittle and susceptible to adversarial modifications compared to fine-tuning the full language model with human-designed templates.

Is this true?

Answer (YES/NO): NO